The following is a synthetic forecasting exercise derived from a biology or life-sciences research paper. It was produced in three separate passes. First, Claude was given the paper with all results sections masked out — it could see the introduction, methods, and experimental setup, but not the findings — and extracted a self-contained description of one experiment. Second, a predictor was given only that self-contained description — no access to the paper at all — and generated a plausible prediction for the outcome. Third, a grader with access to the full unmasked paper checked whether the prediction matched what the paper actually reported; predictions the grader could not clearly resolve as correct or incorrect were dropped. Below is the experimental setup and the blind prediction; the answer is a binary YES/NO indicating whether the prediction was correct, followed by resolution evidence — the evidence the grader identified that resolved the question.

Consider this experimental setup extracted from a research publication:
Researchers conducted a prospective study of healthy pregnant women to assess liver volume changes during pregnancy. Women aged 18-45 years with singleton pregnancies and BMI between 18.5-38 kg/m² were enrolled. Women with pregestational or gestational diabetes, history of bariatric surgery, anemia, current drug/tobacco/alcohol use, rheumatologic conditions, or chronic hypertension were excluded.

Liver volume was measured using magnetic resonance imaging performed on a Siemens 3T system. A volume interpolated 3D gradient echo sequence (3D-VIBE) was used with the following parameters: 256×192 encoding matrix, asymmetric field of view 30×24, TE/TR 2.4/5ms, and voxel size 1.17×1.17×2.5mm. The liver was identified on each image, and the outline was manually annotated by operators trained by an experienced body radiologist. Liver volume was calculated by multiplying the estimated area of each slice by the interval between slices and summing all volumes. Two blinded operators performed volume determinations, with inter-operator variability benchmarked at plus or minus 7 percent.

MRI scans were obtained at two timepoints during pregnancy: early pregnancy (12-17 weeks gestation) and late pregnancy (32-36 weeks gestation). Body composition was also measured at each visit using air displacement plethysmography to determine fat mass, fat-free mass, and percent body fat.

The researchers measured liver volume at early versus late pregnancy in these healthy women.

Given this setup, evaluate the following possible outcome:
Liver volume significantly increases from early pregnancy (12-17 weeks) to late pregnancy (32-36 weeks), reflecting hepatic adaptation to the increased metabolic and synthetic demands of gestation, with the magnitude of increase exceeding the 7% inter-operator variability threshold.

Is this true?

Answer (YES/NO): YES